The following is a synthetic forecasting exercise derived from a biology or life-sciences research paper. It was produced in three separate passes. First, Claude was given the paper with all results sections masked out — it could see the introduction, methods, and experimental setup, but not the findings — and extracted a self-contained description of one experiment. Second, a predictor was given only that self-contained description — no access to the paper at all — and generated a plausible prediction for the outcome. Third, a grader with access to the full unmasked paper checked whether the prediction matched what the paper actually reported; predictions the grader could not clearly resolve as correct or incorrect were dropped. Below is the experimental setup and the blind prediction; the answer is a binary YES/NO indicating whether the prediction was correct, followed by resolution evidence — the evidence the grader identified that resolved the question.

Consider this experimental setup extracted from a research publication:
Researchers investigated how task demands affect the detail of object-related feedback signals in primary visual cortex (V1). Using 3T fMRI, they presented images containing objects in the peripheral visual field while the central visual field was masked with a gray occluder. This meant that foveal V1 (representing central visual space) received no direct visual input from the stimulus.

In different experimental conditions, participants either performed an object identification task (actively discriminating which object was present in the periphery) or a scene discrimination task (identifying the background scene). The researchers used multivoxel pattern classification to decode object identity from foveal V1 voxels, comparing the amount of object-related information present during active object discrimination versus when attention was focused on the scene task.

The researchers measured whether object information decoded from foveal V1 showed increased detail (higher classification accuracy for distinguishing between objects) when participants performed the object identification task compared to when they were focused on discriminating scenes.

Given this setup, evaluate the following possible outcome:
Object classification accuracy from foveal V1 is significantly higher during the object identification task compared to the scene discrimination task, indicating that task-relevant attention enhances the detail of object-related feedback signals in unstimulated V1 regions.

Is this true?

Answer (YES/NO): NO